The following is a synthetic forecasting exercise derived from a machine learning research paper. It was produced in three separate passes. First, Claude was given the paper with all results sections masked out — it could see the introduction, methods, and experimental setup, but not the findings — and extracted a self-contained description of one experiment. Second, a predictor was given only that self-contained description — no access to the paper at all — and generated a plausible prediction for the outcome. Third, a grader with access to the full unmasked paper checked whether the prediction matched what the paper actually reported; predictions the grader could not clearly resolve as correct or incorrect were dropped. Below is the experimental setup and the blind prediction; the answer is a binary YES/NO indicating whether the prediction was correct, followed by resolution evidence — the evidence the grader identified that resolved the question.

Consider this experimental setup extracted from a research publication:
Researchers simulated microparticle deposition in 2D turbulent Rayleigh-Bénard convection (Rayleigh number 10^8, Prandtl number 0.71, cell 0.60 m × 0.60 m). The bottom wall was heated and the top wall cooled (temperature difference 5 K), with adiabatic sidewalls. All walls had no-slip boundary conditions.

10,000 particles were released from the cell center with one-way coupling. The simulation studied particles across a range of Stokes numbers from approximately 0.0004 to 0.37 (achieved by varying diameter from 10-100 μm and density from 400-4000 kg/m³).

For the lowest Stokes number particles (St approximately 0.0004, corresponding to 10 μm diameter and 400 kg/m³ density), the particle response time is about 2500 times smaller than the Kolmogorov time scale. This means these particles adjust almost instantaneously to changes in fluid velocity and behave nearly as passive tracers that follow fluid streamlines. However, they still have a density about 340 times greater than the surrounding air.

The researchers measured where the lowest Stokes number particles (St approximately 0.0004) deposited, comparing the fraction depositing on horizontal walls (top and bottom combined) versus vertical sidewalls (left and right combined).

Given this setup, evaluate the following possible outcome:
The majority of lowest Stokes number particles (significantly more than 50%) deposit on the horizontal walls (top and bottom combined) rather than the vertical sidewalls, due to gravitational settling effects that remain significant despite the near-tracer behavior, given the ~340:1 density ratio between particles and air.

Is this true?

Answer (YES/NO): YES